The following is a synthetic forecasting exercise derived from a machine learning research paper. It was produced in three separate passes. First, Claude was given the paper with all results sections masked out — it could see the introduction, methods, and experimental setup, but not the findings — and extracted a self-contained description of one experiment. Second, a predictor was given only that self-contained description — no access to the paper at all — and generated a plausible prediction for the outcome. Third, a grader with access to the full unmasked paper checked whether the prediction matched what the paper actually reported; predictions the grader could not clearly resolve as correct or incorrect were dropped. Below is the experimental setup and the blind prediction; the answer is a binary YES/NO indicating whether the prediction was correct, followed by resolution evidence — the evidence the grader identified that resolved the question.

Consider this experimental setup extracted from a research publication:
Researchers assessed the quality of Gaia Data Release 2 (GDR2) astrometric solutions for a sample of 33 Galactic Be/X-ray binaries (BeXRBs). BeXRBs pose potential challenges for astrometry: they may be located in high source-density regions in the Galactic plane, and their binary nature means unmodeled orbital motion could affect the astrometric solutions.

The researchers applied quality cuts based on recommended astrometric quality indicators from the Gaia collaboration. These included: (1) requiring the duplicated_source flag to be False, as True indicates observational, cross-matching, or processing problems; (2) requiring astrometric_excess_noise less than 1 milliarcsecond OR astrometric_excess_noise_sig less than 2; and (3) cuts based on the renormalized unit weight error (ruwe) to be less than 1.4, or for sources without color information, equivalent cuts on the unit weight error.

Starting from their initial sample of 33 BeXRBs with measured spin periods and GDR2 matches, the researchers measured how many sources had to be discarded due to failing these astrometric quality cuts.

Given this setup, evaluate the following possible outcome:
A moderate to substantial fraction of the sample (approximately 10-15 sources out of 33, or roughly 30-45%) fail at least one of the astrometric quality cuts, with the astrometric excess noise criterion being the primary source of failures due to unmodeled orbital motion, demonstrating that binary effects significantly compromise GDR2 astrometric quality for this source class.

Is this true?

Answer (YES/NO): NO